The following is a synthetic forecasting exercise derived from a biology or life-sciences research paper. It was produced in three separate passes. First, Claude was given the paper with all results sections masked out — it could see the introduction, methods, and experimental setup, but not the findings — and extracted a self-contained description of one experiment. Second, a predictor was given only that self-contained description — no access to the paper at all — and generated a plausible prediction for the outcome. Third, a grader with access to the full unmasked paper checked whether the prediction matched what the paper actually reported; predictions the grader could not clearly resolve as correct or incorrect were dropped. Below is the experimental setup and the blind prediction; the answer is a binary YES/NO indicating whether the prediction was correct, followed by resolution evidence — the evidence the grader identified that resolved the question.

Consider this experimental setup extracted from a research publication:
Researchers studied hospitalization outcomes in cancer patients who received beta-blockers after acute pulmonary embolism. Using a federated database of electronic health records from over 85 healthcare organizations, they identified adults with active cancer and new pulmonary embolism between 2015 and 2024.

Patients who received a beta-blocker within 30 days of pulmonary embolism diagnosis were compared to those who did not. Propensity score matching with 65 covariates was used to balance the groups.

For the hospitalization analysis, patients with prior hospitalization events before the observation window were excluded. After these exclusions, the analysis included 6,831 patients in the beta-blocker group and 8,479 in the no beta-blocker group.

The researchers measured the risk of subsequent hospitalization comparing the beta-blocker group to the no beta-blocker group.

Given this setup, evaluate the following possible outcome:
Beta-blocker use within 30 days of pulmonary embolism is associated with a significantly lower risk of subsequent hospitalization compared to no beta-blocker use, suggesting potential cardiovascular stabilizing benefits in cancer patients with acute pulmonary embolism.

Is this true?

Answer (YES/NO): NO